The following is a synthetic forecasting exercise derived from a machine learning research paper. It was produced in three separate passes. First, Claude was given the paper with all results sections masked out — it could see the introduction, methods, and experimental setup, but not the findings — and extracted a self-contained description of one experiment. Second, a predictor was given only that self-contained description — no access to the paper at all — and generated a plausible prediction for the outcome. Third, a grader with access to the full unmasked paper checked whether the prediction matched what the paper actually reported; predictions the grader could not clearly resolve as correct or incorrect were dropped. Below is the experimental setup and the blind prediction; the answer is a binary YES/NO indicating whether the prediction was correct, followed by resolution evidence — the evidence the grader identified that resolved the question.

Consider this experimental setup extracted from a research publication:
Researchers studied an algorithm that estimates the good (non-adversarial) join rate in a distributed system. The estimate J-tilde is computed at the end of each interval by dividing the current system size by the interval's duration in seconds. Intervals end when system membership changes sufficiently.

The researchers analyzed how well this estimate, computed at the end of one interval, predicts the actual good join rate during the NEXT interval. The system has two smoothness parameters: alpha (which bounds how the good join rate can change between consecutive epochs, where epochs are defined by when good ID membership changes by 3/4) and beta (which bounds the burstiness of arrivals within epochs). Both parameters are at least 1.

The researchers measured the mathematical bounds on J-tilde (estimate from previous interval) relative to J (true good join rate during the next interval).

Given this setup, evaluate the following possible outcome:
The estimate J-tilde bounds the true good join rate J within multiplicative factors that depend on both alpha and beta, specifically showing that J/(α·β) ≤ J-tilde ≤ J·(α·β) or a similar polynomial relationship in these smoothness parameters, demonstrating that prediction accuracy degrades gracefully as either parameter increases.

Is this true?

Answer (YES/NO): YES